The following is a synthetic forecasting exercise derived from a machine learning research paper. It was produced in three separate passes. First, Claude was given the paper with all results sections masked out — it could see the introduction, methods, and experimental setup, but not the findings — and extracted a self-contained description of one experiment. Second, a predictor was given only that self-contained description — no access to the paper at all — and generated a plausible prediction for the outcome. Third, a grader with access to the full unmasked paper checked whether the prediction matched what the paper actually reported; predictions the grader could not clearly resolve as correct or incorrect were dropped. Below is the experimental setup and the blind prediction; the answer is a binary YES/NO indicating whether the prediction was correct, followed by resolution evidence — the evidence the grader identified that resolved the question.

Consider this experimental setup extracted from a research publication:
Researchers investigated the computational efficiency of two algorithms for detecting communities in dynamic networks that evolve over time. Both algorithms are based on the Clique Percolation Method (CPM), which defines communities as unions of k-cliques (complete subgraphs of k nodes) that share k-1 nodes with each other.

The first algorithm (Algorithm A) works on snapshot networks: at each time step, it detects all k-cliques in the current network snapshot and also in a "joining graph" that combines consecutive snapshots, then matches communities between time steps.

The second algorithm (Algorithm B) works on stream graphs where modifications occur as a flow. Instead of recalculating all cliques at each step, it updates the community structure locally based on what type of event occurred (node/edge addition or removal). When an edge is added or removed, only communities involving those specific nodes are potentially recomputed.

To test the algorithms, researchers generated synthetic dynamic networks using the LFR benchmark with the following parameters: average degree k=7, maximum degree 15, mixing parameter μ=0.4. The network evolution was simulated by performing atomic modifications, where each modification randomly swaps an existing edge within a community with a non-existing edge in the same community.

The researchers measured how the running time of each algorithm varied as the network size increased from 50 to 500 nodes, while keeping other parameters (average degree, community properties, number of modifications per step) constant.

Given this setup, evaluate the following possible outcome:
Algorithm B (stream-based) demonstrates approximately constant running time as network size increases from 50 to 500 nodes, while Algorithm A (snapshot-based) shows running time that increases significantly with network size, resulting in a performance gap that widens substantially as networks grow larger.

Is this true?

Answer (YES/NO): YES